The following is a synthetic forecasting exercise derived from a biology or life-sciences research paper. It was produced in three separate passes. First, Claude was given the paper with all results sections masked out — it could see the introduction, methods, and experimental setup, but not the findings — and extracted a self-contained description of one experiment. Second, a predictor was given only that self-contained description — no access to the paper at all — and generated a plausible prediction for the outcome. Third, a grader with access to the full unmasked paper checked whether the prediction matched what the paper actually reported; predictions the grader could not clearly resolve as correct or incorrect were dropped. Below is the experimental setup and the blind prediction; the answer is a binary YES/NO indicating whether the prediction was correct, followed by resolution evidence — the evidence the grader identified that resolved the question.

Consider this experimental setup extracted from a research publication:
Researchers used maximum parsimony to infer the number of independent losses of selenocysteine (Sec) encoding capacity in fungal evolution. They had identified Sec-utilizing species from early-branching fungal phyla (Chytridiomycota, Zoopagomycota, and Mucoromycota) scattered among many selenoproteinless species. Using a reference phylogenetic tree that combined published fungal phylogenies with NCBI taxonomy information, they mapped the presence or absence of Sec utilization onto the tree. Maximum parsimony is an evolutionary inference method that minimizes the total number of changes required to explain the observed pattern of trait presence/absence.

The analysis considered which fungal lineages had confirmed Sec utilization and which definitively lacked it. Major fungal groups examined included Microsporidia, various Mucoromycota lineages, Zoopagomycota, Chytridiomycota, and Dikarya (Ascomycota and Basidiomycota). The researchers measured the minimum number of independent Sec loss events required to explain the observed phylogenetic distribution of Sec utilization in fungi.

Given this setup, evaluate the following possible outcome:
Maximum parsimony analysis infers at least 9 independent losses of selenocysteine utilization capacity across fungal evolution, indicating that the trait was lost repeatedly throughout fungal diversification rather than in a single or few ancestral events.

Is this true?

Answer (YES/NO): NO